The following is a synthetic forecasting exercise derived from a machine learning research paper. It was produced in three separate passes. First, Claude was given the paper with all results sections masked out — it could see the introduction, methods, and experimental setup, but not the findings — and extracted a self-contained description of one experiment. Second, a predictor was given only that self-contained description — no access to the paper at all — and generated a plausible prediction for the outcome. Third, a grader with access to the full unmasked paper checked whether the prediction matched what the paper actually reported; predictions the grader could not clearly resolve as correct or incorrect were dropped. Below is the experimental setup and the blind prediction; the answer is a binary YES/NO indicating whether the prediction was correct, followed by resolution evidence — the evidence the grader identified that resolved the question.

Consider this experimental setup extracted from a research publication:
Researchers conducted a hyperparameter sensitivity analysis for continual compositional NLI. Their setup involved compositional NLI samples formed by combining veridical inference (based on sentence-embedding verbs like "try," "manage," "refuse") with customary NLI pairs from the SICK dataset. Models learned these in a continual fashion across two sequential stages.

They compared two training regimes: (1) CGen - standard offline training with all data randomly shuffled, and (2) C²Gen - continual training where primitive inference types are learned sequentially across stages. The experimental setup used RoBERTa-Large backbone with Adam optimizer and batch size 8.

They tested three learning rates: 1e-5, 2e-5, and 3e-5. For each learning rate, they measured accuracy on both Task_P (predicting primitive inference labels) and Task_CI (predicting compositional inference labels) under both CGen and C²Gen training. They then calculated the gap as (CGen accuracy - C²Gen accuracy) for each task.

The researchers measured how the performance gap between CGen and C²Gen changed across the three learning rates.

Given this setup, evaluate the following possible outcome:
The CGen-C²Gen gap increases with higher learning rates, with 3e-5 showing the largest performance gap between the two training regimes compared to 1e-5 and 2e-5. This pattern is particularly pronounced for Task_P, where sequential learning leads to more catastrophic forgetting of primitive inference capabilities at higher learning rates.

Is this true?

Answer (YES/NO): NO